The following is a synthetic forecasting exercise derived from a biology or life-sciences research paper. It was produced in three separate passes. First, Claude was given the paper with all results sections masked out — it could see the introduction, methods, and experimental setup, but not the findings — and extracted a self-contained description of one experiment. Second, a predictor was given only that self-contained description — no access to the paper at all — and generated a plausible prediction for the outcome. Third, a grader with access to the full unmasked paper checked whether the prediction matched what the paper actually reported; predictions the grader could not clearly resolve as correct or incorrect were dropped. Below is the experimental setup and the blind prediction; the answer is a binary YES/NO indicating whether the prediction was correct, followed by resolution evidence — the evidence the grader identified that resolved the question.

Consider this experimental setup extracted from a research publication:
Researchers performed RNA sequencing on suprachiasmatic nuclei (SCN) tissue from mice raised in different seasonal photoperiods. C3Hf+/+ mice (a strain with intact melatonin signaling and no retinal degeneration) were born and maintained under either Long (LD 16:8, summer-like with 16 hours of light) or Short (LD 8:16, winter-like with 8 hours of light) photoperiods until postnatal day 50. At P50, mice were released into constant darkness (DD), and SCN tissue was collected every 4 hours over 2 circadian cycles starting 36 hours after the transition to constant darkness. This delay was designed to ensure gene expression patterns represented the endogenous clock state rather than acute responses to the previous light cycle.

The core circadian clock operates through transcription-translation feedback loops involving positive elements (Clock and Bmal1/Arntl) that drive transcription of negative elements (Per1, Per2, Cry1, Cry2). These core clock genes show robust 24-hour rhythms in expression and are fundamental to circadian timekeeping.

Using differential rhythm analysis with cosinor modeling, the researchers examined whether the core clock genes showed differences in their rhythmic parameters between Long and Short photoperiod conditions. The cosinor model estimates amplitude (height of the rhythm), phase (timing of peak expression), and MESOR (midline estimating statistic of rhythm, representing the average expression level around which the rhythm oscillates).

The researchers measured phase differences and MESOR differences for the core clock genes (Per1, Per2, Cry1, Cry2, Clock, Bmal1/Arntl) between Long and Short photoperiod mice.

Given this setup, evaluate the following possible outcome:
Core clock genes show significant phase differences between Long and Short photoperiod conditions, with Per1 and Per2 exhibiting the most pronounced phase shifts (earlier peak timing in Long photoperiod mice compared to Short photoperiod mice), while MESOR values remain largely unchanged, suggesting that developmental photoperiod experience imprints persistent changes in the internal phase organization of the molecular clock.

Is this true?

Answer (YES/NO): NO